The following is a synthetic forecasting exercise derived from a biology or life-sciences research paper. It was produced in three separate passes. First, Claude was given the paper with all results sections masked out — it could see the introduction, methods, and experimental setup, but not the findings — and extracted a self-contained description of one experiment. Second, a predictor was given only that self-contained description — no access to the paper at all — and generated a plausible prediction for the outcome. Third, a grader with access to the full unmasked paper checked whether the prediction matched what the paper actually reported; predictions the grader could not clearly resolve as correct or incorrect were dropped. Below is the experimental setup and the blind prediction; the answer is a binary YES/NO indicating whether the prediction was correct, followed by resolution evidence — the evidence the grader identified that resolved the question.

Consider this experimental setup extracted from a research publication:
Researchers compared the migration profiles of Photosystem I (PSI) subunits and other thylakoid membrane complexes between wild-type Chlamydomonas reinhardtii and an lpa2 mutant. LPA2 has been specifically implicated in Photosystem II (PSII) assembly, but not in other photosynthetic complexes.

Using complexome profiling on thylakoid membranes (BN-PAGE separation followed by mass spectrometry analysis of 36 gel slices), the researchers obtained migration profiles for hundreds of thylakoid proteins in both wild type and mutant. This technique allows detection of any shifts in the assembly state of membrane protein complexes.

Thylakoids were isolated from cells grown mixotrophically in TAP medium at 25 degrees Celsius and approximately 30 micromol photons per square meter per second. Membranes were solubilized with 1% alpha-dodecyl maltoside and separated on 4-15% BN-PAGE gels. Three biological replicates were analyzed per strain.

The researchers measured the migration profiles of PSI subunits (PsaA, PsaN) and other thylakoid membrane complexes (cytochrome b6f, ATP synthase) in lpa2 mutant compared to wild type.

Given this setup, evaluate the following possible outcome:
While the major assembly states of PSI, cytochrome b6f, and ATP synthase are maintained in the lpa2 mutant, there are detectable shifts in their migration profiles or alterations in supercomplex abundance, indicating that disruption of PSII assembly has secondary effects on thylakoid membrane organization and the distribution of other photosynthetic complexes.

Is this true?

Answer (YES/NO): YES